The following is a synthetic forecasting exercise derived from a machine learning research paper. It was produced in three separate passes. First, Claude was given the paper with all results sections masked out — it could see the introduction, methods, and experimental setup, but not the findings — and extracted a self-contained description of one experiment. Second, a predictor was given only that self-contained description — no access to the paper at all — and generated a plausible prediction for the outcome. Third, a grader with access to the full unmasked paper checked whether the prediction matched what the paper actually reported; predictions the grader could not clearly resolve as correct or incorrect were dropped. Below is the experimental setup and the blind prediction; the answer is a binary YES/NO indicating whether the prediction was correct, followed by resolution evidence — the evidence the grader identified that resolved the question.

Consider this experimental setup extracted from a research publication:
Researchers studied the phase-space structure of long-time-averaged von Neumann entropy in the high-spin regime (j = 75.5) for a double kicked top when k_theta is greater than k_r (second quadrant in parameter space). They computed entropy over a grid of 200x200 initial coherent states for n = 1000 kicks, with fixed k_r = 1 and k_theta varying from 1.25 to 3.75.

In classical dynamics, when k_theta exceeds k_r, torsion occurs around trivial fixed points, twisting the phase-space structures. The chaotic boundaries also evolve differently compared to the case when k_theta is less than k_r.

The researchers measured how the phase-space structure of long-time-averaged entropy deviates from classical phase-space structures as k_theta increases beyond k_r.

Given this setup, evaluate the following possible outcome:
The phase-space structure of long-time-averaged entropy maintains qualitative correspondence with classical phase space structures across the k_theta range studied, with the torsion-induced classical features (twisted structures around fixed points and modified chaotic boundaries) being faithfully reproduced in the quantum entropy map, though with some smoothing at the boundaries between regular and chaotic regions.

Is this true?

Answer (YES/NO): NO